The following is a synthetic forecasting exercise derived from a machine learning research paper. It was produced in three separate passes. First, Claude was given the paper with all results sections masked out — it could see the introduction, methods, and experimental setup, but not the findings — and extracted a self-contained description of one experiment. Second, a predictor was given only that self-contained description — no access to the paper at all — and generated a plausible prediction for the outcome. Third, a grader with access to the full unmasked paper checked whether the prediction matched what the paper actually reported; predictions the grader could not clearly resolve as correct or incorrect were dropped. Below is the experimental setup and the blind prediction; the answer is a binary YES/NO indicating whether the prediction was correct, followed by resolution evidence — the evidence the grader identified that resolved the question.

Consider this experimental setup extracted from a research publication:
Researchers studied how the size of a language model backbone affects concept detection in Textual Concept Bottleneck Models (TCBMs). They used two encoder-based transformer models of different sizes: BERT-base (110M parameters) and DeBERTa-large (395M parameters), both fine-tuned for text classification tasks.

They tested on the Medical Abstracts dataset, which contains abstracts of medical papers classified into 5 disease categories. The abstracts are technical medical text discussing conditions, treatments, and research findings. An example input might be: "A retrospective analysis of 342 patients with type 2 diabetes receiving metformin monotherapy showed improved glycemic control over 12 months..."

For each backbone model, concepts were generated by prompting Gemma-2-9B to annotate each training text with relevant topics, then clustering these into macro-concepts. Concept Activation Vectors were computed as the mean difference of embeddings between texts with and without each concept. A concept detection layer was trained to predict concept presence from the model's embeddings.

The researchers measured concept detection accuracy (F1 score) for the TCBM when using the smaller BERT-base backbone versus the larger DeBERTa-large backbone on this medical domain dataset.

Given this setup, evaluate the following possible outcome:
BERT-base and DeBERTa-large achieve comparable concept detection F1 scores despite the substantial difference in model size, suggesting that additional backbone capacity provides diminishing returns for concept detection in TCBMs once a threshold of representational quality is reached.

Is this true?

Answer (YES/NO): NO